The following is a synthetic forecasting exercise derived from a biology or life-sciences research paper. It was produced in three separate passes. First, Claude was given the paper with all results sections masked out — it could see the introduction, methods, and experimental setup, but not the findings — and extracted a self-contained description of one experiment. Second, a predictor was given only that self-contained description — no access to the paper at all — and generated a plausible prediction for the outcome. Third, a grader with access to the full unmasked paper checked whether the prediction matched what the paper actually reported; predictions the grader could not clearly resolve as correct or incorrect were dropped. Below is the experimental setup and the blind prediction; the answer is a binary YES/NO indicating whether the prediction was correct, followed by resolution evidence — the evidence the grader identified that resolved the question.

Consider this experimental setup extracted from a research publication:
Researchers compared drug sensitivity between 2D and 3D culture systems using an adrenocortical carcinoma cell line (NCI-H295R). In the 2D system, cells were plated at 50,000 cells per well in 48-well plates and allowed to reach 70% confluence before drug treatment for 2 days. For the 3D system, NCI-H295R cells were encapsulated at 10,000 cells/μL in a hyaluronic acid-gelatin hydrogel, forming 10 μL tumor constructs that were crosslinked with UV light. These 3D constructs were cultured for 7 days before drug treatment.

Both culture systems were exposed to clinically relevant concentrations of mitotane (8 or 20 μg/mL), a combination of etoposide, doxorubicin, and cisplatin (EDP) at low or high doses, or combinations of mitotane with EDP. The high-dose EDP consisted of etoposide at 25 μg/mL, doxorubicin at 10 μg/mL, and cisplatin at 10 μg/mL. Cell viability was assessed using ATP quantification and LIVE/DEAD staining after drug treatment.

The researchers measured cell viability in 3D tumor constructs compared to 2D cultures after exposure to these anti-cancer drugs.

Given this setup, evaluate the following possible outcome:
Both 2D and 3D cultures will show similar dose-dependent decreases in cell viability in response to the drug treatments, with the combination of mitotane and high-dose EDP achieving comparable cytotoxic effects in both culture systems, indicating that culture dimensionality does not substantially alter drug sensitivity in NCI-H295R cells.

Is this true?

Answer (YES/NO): NO